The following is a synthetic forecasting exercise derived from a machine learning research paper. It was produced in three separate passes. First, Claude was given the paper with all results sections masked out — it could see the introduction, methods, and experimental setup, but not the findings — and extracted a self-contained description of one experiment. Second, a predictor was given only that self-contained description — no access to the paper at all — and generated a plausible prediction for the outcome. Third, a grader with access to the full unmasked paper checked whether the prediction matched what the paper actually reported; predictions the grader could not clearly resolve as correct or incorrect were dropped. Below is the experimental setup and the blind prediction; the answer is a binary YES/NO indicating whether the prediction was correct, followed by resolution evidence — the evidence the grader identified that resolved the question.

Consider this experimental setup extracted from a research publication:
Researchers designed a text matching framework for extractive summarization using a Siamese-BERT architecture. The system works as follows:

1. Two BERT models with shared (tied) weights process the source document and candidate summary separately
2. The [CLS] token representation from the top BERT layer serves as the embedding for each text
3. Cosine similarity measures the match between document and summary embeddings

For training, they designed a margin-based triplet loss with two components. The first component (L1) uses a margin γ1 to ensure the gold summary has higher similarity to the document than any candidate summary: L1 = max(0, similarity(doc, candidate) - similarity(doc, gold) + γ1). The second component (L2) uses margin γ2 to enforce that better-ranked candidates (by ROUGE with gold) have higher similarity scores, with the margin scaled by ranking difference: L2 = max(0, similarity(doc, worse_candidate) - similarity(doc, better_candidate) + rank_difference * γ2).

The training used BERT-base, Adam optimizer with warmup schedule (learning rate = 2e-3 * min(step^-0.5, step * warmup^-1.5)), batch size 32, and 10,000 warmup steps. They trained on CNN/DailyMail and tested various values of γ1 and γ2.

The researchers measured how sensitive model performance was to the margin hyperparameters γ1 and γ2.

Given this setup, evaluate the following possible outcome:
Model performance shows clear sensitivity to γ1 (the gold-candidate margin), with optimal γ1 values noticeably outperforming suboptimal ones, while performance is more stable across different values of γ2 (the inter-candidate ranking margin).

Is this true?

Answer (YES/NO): NO